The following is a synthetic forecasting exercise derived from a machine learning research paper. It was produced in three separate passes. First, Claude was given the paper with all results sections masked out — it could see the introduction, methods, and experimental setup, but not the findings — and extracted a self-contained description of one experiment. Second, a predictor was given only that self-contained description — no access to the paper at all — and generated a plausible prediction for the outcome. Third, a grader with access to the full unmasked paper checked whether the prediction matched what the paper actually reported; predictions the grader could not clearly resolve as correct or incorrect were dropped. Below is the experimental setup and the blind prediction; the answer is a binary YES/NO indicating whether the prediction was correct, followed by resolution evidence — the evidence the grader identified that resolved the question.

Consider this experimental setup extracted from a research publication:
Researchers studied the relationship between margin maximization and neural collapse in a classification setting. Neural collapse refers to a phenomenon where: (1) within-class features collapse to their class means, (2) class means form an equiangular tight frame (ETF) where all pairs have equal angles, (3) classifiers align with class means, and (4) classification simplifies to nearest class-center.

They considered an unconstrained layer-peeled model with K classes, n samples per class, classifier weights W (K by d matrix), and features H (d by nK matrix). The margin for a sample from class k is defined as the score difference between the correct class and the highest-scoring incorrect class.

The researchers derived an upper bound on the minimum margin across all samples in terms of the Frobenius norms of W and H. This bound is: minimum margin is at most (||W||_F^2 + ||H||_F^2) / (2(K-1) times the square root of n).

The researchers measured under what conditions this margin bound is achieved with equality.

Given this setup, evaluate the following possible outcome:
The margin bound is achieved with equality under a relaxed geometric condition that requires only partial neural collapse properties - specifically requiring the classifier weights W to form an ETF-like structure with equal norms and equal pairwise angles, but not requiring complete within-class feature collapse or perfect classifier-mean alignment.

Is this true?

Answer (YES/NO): NO